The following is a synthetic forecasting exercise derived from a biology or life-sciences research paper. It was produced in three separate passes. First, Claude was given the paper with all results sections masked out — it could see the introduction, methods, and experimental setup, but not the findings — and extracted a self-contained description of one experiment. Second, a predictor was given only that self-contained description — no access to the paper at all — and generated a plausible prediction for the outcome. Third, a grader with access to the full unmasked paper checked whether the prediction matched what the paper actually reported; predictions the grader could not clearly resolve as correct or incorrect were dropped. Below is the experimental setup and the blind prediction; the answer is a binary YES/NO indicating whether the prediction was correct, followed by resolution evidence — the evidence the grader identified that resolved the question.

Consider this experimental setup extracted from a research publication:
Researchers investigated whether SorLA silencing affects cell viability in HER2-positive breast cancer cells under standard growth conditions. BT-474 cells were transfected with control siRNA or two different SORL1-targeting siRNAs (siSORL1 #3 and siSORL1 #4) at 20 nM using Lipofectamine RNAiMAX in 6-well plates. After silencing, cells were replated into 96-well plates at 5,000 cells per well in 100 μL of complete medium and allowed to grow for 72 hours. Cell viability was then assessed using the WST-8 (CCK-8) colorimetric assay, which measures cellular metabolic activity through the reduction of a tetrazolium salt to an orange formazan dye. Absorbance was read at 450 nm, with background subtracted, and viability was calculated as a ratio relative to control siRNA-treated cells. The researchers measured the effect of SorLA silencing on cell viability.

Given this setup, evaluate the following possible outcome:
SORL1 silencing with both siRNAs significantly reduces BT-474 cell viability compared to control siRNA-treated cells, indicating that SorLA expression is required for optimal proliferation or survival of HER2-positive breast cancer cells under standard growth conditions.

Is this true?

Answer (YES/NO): YES